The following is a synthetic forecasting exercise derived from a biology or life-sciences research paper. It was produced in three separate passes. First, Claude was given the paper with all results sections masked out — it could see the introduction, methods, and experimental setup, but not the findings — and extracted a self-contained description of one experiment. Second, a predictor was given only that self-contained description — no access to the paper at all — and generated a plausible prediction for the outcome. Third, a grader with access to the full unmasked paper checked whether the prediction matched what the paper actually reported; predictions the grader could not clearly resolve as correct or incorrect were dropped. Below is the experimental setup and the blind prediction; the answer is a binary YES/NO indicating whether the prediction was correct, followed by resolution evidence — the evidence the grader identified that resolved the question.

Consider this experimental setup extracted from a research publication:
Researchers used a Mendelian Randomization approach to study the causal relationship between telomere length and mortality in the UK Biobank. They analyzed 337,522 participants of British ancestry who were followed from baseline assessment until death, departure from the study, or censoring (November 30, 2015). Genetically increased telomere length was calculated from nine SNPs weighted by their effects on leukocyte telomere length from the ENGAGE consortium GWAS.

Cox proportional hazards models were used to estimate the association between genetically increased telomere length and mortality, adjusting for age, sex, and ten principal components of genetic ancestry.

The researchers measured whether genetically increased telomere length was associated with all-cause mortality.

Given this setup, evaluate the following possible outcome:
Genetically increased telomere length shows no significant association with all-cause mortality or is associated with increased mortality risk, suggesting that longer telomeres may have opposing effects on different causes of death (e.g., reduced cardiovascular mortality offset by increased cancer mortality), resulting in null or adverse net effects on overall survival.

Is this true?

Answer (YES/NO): YES